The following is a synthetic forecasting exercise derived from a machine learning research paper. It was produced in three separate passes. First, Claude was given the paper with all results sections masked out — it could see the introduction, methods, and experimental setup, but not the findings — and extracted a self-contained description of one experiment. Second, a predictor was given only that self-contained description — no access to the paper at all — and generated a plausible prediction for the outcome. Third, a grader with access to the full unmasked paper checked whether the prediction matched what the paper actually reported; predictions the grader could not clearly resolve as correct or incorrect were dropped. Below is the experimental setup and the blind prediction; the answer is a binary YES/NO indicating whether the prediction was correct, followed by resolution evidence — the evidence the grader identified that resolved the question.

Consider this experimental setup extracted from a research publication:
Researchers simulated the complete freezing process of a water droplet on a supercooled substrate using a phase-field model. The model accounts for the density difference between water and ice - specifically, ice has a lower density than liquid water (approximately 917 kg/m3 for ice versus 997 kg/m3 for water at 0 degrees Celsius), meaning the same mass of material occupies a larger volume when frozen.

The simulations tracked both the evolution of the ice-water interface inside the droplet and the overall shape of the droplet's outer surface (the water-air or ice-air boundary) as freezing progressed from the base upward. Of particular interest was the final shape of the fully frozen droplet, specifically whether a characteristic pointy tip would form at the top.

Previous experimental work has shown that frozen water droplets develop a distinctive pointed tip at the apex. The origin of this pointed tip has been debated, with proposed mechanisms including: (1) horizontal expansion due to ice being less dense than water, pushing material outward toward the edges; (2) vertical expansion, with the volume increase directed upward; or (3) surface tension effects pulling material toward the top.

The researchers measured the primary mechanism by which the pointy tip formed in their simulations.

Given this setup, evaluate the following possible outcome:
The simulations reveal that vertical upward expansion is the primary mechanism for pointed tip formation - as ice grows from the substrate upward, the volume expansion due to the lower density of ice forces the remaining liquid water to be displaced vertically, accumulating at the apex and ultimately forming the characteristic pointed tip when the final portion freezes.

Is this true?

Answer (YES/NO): YES